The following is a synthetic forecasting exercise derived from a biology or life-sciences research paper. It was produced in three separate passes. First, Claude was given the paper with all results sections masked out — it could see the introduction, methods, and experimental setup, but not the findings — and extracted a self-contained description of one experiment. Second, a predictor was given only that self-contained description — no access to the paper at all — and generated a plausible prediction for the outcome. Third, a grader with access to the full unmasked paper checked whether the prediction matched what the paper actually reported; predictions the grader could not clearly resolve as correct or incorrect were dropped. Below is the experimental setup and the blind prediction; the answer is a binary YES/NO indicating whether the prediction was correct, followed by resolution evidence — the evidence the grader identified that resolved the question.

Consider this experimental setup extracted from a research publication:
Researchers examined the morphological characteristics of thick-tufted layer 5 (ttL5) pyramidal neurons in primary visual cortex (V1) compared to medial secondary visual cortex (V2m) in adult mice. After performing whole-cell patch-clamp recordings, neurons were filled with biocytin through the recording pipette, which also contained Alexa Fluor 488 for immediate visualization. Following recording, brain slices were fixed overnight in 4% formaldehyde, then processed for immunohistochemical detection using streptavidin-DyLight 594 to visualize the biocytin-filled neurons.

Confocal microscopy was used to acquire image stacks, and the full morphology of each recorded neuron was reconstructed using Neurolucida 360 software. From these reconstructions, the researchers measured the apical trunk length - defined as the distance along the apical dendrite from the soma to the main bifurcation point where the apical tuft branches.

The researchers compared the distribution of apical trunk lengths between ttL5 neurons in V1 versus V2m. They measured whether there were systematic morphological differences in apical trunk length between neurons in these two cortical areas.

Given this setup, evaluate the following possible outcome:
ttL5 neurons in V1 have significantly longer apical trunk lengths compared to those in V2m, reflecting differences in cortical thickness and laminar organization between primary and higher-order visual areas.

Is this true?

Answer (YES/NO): YES